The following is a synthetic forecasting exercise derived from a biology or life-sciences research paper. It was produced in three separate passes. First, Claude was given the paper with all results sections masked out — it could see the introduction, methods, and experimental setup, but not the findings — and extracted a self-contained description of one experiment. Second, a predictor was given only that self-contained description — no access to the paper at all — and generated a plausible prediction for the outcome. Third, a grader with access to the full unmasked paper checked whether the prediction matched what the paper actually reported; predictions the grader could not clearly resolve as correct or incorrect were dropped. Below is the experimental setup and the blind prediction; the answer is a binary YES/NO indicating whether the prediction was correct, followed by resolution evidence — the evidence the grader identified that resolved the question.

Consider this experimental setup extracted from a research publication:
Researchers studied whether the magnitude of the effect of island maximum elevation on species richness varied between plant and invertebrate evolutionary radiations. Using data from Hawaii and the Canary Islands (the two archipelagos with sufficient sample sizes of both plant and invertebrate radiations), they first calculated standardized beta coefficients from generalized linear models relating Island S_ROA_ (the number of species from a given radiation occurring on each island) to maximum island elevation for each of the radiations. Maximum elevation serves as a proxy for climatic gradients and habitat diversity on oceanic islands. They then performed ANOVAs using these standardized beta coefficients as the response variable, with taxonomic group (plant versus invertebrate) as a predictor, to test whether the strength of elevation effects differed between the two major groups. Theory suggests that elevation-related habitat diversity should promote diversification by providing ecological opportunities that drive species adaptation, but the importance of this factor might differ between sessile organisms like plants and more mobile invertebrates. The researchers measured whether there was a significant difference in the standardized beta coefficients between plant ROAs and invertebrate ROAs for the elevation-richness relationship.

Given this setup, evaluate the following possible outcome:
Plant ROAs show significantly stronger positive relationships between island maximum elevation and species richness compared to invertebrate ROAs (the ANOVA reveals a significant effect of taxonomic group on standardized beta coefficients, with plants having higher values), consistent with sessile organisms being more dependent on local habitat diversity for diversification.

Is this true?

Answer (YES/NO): NO